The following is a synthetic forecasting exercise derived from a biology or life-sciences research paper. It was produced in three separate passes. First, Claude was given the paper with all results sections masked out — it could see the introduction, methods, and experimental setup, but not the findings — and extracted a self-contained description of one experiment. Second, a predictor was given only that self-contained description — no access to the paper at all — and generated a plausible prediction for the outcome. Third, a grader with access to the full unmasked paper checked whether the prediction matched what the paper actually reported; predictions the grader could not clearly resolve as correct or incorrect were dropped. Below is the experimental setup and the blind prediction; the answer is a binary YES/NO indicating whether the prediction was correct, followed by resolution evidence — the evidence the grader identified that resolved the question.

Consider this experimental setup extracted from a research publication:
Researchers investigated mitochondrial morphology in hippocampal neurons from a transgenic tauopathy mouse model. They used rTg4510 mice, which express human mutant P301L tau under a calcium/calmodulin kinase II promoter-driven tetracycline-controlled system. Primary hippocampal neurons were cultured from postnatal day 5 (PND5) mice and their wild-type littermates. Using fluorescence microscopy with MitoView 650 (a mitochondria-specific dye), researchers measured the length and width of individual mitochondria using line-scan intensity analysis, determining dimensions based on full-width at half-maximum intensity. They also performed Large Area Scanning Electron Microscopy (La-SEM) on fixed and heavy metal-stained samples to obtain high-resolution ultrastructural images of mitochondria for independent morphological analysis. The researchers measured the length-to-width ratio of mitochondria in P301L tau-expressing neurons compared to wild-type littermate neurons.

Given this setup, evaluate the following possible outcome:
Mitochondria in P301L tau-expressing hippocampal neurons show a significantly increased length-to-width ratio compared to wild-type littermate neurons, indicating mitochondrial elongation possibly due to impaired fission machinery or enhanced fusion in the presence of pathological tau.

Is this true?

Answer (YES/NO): YES